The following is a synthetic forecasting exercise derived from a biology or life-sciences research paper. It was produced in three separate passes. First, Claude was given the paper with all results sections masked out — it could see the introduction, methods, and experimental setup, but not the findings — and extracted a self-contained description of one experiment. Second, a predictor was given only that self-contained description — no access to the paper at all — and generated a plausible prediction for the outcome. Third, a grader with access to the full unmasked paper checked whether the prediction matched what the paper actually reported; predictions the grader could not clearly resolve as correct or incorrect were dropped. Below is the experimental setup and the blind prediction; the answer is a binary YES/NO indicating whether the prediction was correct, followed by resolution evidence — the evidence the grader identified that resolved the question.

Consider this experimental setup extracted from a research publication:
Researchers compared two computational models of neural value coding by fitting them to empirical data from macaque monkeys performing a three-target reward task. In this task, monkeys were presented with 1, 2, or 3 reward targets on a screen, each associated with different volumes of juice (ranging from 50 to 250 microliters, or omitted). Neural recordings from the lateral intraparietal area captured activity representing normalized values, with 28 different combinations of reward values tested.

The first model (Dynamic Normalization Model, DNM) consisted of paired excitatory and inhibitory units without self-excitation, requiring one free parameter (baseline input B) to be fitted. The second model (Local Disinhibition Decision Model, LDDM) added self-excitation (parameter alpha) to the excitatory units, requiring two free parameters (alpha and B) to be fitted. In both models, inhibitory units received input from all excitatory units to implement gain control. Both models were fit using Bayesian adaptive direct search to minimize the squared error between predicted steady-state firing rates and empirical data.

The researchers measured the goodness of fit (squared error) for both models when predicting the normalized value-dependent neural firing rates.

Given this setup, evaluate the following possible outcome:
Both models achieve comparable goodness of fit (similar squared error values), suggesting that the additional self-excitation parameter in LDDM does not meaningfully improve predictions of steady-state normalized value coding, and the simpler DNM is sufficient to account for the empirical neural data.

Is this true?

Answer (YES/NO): YES